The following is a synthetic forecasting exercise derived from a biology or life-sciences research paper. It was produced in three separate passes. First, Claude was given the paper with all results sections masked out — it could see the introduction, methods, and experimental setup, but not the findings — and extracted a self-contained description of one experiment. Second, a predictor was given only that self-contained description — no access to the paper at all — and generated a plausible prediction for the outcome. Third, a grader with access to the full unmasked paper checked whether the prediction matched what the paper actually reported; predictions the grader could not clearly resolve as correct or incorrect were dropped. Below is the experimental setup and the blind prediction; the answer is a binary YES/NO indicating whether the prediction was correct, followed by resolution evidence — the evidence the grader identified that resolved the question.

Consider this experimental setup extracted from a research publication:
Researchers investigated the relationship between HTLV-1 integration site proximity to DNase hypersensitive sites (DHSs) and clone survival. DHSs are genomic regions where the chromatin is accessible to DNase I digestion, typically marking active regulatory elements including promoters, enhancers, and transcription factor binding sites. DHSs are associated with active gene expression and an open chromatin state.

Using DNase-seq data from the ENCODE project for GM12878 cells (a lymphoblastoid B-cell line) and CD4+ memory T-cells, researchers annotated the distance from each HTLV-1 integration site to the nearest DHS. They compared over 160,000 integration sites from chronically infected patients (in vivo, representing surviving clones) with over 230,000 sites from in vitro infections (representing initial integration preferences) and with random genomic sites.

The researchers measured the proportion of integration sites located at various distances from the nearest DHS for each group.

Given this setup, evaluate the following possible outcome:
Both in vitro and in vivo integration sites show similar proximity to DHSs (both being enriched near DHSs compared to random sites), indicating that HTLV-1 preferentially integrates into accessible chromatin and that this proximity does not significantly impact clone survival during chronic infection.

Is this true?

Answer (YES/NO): NO